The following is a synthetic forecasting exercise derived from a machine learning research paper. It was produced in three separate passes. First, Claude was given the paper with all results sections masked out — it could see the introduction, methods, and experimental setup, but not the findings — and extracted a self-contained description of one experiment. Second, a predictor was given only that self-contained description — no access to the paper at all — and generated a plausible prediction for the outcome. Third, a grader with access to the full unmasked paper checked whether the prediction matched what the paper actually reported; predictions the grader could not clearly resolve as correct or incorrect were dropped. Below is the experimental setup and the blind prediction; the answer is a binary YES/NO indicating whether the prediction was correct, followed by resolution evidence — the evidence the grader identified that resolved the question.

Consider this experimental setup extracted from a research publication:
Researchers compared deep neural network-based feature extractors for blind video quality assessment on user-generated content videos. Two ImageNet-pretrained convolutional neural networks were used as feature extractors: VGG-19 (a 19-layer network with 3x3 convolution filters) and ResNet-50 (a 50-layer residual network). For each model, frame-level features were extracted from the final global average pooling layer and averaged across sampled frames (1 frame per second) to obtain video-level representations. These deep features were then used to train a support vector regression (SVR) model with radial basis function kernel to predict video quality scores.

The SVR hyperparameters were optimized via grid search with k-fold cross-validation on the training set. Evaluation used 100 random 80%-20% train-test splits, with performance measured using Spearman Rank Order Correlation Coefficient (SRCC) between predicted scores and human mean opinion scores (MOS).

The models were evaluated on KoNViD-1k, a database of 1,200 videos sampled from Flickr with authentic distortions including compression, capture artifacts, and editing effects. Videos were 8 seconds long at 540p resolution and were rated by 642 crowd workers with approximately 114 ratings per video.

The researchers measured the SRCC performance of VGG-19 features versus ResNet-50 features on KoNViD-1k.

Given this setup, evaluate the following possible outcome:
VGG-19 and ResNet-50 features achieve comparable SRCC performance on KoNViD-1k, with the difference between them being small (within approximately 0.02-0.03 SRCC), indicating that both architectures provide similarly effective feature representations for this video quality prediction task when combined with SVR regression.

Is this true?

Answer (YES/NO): YES